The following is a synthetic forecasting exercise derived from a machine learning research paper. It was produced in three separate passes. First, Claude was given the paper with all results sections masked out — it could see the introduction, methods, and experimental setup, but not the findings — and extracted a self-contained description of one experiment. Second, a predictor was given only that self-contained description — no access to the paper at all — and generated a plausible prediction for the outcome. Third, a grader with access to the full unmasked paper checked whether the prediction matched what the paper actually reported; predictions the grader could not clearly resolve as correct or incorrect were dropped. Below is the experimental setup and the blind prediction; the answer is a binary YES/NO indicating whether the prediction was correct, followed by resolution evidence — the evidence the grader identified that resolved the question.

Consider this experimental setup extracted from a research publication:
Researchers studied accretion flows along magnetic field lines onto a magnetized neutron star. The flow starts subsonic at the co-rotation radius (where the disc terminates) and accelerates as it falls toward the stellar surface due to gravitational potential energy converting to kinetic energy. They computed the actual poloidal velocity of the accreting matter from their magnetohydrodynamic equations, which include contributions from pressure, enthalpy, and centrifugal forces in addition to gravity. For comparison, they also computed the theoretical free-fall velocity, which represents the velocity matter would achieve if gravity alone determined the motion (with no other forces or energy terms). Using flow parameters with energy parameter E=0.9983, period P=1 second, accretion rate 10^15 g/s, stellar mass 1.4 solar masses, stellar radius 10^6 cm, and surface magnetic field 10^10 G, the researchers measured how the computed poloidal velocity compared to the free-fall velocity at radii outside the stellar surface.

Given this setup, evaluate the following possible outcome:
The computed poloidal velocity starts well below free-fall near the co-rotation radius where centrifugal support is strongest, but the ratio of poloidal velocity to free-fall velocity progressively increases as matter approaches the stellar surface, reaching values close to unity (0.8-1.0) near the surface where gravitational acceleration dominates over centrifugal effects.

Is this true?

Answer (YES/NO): NO